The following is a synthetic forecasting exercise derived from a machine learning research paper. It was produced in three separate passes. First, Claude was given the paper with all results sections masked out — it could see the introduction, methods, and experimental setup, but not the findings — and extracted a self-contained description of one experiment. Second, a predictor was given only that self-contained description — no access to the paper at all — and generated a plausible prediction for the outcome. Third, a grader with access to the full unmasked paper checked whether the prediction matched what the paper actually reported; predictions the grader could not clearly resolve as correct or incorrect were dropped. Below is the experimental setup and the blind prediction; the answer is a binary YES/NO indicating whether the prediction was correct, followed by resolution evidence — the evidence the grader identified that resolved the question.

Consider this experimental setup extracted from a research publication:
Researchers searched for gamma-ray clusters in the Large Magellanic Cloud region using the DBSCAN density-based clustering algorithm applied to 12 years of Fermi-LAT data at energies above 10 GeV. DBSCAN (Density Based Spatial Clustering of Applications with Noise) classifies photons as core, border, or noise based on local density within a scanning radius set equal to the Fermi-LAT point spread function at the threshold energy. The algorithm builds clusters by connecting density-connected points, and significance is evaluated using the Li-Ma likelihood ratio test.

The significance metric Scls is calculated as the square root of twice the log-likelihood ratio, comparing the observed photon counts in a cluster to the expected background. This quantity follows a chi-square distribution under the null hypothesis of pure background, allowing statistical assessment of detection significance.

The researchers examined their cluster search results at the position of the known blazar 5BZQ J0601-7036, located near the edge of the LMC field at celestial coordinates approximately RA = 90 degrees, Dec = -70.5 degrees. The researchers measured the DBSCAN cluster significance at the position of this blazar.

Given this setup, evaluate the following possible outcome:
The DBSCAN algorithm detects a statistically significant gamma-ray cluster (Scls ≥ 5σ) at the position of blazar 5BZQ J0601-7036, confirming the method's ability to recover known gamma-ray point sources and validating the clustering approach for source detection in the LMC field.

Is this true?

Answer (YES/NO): NO